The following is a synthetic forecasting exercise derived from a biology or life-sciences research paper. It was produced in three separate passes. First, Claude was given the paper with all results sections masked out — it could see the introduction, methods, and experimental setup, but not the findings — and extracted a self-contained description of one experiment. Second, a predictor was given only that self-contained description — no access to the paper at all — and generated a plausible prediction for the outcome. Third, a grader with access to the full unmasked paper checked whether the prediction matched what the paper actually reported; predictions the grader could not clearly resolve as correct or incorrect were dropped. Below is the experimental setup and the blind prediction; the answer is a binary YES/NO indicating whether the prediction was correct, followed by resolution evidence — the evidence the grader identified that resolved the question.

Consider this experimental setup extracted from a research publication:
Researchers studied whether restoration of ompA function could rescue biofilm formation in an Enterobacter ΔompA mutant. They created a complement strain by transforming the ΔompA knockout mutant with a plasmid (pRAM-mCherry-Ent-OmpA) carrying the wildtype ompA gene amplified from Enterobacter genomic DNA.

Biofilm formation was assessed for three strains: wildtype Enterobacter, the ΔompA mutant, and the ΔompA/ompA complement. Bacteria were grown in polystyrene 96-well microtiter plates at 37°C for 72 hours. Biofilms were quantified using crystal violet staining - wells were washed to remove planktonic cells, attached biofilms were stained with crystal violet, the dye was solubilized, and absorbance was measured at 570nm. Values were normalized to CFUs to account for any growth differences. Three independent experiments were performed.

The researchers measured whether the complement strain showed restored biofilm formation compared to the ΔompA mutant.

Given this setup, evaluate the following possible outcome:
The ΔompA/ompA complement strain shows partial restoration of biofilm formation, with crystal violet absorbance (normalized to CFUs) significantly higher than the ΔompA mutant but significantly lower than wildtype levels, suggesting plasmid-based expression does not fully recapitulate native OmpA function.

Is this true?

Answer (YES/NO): NO